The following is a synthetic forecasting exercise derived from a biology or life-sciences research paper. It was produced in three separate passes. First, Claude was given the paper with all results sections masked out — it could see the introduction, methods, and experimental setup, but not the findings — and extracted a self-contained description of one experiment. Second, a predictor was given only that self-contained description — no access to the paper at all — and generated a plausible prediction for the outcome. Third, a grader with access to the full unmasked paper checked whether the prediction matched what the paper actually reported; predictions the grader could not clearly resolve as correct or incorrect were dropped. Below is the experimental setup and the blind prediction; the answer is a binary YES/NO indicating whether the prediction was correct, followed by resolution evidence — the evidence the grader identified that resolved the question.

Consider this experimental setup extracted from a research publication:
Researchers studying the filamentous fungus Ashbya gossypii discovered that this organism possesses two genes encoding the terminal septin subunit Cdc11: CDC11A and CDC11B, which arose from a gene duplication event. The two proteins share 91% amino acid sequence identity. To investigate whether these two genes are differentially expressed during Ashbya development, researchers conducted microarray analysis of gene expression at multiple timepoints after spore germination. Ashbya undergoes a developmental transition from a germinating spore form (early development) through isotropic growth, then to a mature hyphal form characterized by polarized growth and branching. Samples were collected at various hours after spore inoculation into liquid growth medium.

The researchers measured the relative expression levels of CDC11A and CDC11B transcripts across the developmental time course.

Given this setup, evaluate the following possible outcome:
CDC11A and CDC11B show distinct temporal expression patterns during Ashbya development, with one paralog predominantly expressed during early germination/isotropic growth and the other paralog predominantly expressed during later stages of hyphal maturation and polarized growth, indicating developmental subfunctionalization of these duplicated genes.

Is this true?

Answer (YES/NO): YES